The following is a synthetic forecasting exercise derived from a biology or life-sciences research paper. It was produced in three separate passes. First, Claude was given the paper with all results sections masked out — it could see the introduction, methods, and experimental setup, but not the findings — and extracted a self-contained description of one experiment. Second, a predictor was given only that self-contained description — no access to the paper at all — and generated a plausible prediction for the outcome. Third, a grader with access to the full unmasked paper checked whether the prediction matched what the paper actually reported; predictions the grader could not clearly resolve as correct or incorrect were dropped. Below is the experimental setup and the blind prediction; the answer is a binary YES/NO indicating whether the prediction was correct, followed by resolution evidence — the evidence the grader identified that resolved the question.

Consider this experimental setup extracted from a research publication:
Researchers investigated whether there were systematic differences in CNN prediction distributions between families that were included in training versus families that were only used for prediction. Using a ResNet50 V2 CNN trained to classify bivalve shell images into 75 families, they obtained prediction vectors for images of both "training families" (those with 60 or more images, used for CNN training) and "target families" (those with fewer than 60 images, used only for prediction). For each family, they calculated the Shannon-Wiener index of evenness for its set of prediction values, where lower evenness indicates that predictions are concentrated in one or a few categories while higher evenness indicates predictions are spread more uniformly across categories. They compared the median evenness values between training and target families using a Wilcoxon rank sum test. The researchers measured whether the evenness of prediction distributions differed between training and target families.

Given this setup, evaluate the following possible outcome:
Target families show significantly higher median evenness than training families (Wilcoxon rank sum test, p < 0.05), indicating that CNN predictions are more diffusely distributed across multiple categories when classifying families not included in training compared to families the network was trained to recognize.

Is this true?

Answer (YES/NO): YES